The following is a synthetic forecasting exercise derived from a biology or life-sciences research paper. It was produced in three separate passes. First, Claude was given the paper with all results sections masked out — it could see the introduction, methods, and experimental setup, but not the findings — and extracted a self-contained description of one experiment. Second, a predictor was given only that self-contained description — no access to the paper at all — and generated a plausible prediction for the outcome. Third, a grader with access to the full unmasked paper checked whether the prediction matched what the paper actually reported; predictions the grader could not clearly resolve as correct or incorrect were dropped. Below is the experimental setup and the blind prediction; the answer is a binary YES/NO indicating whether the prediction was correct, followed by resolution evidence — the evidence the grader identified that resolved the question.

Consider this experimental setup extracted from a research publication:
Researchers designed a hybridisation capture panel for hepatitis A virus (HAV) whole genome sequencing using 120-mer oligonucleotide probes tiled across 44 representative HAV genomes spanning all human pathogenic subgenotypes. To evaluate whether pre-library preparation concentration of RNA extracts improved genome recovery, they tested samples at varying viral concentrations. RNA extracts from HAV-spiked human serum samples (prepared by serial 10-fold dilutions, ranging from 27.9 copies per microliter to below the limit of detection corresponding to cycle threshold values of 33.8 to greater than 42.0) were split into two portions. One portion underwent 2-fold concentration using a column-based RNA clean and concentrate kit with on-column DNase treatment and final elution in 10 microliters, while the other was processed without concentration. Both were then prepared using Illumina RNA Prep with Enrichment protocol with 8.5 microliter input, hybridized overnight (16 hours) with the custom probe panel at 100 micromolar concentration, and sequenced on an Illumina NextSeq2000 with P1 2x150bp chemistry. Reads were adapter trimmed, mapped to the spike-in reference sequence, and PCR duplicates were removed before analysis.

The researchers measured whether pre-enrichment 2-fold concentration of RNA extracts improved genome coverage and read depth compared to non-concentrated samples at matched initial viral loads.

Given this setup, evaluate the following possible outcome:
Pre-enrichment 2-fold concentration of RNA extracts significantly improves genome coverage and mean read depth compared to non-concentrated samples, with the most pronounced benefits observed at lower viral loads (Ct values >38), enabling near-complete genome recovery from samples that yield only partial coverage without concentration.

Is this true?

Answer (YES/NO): NO